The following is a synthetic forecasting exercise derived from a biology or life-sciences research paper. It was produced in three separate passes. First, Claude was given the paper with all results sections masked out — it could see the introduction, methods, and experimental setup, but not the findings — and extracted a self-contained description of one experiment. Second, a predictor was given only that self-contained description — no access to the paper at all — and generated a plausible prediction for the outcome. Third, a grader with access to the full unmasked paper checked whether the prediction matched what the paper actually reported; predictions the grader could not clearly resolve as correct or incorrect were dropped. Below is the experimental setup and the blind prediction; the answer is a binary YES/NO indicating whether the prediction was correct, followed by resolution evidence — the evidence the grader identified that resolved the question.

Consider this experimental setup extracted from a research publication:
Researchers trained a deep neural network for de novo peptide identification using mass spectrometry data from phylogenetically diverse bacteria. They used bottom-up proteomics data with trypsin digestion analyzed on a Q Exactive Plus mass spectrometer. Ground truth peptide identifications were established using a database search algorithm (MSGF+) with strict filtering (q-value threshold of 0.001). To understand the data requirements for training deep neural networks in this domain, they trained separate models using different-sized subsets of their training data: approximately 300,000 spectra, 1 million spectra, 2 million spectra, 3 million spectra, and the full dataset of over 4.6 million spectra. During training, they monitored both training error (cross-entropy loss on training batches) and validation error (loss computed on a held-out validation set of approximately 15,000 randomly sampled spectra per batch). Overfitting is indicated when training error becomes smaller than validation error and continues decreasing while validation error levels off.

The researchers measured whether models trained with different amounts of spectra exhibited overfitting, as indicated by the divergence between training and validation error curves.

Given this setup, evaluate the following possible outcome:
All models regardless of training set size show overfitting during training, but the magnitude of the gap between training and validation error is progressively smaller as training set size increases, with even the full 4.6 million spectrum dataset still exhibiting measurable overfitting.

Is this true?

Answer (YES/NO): NO